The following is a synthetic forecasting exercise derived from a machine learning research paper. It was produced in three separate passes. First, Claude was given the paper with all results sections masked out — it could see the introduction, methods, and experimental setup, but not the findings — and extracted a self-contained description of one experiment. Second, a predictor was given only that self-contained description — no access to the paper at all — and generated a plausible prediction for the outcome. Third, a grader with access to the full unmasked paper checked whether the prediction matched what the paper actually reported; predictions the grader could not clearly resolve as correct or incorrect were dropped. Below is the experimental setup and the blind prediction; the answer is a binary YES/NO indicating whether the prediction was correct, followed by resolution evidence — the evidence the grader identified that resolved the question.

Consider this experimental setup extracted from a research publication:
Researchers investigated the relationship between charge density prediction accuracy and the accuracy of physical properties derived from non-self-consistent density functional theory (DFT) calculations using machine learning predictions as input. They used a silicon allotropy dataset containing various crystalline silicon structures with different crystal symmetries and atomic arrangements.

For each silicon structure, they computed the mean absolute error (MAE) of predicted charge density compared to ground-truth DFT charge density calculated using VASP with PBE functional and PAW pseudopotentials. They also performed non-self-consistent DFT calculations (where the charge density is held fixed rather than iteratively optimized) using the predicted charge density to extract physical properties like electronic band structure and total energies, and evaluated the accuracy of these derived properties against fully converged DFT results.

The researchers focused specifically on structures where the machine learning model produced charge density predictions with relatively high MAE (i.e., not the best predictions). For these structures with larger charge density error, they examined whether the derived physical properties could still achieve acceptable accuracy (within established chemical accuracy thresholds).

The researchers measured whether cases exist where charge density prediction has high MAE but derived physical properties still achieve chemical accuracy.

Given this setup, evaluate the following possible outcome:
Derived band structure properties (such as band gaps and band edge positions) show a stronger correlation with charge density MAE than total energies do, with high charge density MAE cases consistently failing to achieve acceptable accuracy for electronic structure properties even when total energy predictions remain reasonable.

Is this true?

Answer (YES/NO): NO